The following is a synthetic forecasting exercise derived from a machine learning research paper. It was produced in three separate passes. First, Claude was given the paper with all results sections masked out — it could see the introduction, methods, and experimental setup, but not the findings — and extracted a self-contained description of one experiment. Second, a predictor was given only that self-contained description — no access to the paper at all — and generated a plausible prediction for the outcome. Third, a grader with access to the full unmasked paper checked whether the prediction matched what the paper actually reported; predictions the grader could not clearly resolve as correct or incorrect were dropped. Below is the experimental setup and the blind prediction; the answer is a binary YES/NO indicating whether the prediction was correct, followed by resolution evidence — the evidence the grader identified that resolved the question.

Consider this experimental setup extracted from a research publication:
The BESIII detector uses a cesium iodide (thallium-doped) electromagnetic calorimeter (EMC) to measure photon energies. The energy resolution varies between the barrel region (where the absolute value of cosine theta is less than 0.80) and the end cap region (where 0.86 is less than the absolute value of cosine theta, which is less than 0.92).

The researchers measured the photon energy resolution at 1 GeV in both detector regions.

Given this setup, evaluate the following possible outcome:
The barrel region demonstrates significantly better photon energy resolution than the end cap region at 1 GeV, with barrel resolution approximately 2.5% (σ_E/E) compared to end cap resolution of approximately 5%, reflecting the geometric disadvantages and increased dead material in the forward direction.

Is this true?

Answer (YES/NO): YES